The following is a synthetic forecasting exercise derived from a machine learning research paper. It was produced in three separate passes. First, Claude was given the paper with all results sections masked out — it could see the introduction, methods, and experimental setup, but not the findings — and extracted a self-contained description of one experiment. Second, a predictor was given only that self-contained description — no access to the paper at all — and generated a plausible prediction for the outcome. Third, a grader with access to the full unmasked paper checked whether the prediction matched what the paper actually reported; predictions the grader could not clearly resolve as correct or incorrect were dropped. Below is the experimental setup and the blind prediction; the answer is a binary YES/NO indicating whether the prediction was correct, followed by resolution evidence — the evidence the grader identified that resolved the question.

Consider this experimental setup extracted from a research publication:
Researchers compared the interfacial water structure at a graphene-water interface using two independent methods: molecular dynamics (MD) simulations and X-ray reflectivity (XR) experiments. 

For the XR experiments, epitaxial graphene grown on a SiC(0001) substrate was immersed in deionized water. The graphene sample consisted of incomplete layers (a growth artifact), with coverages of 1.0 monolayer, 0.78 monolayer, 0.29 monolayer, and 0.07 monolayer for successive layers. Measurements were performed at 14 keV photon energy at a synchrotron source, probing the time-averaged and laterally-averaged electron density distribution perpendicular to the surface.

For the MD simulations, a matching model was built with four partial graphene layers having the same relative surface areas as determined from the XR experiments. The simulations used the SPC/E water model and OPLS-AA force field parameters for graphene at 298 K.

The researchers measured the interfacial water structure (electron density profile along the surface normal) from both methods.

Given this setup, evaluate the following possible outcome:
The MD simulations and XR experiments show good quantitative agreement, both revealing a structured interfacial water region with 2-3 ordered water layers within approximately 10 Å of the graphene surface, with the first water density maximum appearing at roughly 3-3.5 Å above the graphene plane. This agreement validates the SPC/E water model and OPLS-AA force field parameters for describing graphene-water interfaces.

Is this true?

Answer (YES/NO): NO